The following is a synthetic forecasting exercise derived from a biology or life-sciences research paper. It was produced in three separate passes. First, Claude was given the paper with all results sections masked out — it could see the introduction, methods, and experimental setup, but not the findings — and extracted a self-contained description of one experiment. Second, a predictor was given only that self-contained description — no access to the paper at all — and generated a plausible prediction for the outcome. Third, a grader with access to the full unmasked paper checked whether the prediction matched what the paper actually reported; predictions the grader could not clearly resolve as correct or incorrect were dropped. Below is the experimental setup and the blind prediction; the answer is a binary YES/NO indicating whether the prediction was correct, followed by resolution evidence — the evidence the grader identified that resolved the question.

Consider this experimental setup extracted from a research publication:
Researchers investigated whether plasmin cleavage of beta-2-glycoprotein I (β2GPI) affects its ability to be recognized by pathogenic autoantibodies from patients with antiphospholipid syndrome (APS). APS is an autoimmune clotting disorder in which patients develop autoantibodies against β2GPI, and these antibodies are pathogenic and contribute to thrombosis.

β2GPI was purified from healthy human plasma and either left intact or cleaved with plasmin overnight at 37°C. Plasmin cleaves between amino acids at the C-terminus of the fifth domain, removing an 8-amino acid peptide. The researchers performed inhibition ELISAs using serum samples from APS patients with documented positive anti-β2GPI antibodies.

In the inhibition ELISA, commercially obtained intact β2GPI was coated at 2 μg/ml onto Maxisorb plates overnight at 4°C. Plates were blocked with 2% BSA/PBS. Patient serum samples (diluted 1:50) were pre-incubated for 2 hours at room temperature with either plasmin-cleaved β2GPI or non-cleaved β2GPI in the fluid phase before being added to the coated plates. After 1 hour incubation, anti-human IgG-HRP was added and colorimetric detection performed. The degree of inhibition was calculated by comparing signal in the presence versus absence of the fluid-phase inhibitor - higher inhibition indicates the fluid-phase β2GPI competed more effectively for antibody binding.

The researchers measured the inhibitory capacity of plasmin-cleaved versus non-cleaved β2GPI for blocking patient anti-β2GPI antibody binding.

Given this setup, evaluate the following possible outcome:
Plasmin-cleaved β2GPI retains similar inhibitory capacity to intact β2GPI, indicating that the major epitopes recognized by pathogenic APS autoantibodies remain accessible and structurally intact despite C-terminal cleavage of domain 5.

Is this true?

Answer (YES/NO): NO